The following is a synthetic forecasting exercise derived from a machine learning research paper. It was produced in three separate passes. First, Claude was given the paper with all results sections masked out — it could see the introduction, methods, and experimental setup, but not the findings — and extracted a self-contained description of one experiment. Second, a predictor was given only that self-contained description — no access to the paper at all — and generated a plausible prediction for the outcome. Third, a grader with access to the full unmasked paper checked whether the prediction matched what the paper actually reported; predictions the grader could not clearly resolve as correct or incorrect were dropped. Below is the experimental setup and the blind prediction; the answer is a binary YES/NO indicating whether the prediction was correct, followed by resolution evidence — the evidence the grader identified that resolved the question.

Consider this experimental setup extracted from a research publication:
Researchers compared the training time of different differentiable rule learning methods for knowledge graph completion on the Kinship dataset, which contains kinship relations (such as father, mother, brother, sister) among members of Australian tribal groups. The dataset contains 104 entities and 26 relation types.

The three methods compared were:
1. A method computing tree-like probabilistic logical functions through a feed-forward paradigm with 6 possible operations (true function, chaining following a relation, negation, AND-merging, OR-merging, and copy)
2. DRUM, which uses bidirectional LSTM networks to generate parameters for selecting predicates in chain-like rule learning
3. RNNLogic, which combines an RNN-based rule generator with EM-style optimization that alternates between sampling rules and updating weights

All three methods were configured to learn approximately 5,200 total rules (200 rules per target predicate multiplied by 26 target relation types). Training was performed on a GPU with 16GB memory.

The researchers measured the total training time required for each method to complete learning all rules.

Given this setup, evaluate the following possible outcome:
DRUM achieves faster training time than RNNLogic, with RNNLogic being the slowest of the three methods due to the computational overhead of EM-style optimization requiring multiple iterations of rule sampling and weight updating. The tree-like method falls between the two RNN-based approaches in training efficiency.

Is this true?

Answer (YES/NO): YES